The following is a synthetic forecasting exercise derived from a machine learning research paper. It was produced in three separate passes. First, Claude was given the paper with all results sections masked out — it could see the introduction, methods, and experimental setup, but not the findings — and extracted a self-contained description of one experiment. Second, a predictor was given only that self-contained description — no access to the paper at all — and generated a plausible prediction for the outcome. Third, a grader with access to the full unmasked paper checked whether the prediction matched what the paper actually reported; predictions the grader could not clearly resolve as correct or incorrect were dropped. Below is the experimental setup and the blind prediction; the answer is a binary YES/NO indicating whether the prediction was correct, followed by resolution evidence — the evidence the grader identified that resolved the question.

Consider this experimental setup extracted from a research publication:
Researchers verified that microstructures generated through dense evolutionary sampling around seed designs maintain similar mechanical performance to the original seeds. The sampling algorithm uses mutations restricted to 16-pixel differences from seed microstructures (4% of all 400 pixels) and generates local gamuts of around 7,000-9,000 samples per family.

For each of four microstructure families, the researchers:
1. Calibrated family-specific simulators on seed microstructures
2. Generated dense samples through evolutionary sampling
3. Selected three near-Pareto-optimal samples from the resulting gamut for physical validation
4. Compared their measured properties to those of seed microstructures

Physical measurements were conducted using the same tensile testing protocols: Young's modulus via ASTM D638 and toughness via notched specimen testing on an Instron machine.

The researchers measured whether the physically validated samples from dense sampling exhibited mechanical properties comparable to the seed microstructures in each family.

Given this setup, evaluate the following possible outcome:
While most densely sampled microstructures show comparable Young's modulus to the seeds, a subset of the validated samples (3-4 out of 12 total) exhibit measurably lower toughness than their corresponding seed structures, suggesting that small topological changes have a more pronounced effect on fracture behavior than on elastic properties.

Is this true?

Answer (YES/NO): NO